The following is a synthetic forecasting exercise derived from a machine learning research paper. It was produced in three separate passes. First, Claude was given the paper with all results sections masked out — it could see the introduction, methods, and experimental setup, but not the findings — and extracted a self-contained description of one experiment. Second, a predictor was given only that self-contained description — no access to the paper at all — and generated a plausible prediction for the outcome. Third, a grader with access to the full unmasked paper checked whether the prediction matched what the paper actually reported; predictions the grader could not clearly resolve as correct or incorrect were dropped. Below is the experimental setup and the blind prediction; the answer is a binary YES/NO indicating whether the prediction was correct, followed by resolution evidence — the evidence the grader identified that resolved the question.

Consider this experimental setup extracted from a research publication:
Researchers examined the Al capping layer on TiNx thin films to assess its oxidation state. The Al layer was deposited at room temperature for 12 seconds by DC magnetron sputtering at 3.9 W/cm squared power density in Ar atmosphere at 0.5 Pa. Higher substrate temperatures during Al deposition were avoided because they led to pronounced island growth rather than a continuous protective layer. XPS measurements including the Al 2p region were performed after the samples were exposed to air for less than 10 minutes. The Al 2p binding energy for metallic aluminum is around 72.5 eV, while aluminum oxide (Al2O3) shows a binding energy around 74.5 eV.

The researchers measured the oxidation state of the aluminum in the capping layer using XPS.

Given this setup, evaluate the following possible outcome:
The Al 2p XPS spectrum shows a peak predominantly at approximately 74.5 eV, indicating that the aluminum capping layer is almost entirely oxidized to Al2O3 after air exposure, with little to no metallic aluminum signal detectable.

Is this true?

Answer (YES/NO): NO